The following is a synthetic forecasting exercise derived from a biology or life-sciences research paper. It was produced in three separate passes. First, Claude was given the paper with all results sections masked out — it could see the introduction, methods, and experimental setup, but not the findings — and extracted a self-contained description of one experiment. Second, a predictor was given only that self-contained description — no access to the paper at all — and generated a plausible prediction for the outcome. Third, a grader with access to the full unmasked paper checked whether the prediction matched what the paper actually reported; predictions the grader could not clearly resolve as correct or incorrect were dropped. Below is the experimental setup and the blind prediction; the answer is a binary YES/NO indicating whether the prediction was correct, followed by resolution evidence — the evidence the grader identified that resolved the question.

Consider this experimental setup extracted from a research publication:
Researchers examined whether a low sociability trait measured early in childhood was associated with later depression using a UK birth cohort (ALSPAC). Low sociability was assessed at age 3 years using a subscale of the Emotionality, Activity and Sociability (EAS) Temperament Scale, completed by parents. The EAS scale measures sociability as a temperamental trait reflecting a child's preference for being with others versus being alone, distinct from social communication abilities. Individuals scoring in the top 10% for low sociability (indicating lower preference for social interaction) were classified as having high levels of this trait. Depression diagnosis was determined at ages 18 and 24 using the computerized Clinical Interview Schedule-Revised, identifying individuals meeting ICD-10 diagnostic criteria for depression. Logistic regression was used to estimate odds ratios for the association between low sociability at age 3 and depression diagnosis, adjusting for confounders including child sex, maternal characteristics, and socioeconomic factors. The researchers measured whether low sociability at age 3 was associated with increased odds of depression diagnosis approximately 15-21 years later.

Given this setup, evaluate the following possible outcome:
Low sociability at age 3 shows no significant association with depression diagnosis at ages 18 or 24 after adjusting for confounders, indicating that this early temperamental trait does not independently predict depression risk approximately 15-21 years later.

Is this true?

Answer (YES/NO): YES